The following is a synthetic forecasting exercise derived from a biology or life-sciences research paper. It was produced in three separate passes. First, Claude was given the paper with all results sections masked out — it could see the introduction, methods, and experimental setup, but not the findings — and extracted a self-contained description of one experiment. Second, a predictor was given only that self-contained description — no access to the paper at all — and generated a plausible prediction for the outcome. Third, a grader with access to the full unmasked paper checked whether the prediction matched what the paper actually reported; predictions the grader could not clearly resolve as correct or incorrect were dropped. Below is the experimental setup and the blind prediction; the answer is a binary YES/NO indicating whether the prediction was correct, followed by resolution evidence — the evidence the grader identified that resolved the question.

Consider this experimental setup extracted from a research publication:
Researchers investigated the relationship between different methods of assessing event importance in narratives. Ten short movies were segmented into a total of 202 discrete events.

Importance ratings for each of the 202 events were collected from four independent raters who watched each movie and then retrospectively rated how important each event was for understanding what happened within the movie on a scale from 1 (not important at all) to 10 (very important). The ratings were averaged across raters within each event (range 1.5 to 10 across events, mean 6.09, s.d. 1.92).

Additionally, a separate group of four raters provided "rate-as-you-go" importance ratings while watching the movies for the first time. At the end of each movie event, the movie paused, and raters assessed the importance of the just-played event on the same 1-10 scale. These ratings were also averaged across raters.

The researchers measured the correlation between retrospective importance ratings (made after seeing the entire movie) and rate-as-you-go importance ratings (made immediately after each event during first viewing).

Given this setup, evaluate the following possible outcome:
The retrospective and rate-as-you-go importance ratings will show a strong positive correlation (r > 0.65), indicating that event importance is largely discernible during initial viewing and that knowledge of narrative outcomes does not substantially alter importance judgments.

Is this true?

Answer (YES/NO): YES